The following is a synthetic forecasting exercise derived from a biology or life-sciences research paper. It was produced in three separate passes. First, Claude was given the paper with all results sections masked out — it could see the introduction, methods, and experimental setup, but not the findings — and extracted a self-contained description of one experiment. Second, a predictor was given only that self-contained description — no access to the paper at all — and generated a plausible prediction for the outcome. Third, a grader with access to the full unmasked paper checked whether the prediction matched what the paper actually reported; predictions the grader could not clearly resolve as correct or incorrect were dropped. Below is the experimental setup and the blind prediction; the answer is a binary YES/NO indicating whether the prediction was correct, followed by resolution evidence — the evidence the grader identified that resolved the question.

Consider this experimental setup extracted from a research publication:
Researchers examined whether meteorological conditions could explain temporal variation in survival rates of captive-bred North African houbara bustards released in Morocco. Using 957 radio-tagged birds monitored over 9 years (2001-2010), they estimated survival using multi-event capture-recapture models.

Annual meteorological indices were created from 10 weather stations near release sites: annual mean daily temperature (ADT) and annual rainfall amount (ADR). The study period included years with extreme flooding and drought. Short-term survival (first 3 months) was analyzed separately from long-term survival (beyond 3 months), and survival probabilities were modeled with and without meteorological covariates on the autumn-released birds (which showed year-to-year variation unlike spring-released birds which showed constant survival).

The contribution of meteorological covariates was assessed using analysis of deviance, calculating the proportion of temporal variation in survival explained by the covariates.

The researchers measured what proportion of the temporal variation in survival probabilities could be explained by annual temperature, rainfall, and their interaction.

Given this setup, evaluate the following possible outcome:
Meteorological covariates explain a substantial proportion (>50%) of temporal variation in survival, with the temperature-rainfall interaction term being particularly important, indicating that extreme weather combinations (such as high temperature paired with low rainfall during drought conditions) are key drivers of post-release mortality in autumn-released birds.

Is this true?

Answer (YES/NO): NO